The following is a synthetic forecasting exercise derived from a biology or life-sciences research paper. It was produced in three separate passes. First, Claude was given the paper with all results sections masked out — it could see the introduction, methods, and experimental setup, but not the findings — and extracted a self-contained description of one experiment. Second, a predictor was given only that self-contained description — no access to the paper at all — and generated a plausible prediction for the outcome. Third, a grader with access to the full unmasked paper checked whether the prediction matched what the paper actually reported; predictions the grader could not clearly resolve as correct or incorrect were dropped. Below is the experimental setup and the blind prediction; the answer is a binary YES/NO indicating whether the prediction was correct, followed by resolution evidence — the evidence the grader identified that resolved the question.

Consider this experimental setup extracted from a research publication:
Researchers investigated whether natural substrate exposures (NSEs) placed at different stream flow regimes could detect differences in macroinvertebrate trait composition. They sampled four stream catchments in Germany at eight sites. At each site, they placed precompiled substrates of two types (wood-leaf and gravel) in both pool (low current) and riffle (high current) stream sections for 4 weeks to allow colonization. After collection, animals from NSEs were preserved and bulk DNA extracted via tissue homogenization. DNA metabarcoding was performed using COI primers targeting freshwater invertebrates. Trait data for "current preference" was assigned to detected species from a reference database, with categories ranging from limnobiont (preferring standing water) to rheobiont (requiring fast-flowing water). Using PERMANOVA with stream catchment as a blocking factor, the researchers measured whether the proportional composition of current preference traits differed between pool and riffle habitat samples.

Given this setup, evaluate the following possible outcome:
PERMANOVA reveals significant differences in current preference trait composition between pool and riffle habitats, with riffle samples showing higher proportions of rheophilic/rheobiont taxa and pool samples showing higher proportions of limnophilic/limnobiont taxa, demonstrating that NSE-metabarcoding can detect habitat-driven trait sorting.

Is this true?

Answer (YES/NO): YES